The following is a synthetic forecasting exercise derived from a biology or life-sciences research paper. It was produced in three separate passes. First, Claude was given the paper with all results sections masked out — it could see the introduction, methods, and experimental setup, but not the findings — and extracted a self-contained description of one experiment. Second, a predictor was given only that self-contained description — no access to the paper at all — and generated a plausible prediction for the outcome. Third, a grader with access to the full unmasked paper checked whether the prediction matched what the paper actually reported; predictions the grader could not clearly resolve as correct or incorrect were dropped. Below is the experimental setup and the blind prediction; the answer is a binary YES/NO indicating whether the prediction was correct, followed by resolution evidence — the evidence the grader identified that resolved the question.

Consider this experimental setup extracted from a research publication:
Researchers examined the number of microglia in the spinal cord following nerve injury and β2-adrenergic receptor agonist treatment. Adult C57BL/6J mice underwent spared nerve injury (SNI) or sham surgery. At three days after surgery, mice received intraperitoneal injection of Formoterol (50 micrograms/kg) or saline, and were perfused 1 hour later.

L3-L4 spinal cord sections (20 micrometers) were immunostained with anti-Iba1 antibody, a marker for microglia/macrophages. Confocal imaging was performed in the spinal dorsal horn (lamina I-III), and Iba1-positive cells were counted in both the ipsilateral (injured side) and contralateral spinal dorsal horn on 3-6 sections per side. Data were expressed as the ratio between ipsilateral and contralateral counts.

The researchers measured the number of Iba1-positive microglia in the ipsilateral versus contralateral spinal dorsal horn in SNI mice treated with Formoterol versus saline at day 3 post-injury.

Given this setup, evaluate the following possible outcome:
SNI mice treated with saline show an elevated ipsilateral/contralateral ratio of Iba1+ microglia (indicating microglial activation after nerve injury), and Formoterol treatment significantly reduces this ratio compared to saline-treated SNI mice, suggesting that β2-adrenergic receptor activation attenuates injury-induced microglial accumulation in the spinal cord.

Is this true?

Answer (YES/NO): NO